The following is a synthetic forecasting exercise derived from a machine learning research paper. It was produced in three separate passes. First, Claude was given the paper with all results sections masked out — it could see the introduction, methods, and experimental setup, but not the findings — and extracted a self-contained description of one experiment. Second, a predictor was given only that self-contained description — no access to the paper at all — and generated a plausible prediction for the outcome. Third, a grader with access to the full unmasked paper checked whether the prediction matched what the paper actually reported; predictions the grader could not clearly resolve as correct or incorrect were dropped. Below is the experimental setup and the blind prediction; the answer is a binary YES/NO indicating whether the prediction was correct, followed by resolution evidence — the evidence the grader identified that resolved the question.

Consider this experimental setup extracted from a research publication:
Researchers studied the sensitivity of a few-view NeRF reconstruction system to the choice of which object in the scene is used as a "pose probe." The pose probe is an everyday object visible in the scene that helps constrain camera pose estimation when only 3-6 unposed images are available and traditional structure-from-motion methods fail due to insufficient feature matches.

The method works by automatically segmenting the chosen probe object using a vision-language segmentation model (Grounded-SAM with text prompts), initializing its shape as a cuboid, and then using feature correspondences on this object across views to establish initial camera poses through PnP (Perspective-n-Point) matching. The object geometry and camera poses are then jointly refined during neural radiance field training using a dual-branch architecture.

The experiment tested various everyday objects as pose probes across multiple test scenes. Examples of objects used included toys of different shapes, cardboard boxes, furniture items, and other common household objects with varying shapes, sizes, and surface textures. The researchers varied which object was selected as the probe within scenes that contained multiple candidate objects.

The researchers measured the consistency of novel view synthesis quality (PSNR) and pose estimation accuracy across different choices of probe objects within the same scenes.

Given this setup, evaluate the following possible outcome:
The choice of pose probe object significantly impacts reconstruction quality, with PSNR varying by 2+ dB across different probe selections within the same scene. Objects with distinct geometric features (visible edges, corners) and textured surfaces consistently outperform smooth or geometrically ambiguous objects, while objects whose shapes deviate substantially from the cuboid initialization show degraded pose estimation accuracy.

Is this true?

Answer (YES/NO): NO